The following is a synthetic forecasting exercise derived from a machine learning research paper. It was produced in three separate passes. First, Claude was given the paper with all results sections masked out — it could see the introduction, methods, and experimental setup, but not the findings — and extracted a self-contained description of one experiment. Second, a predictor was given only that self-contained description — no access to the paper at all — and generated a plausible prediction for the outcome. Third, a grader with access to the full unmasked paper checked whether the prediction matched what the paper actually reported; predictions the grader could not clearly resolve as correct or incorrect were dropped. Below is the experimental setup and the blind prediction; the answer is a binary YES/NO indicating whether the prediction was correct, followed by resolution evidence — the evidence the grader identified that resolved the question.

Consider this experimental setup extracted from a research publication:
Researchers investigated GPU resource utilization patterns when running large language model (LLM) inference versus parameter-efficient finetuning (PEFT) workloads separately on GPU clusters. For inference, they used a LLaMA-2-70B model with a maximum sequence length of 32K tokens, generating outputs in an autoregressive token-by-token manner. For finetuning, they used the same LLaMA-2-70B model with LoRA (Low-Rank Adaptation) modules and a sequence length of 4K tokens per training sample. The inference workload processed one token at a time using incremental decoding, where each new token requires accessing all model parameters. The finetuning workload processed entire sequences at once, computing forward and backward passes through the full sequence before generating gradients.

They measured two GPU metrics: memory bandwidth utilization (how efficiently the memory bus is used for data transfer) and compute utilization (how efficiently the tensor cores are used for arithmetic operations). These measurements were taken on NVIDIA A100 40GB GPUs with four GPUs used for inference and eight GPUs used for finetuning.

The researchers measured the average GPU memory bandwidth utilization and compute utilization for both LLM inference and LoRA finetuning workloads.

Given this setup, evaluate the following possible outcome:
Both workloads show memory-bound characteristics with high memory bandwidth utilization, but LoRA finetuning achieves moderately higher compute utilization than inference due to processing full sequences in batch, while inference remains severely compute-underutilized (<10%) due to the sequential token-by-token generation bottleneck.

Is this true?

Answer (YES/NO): NO